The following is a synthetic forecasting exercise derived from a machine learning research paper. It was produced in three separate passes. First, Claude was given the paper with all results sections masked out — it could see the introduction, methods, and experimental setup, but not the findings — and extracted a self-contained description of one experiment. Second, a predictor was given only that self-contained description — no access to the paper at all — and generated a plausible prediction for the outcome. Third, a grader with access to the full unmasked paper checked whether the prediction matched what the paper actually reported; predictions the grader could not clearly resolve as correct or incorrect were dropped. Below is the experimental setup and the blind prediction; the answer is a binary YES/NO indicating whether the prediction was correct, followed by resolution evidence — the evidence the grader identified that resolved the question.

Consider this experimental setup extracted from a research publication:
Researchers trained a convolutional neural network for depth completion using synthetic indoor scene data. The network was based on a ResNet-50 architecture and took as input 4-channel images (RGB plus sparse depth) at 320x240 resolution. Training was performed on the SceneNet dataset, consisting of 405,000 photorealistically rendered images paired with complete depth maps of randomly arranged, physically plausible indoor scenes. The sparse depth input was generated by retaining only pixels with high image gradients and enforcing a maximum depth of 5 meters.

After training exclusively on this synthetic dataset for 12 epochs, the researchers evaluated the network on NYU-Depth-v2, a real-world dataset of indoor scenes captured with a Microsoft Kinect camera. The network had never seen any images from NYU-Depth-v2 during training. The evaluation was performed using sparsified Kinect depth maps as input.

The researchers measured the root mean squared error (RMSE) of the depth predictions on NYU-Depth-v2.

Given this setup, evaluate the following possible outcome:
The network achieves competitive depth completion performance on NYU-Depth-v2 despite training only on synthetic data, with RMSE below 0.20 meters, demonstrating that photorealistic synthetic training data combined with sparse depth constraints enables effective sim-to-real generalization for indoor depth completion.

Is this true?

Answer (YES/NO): YES